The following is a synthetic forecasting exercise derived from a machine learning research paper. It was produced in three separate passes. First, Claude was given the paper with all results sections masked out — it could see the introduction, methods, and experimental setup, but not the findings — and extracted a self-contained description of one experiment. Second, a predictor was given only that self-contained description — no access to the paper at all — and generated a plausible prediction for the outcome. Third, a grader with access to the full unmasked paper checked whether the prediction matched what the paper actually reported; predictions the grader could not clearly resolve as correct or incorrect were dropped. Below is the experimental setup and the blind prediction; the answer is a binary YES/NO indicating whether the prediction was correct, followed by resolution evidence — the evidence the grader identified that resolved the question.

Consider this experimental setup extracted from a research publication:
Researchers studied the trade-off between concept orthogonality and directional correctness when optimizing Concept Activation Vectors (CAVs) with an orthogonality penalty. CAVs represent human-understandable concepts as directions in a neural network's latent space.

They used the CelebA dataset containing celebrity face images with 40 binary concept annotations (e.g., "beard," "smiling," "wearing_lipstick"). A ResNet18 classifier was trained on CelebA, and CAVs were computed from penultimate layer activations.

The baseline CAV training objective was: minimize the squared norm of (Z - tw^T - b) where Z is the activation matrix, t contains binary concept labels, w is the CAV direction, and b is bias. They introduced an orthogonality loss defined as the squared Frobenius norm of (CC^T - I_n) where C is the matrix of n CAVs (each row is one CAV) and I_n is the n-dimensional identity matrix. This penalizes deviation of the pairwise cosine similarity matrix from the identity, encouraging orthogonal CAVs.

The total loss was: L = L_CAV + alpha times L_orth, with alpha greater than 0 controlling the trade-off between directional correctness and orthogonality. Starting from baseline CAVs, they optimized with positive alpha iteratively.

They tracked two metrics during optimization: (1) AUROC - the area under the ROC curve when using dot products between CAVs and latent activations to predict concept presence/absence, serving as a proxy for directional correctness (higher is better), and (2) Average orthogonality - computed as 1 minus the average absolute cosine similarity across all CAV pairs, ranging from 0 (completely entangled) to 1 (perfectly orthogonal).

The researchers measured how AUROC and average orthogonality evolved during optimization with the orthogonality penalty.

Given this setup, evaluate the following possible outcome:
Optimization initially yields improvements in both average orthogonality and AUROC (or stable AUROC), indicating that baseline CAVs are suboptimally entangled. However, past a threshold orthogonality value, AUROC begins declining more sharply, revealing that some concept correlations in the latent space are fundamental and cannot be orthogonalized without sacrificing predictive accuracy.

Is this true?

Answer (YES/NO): NO